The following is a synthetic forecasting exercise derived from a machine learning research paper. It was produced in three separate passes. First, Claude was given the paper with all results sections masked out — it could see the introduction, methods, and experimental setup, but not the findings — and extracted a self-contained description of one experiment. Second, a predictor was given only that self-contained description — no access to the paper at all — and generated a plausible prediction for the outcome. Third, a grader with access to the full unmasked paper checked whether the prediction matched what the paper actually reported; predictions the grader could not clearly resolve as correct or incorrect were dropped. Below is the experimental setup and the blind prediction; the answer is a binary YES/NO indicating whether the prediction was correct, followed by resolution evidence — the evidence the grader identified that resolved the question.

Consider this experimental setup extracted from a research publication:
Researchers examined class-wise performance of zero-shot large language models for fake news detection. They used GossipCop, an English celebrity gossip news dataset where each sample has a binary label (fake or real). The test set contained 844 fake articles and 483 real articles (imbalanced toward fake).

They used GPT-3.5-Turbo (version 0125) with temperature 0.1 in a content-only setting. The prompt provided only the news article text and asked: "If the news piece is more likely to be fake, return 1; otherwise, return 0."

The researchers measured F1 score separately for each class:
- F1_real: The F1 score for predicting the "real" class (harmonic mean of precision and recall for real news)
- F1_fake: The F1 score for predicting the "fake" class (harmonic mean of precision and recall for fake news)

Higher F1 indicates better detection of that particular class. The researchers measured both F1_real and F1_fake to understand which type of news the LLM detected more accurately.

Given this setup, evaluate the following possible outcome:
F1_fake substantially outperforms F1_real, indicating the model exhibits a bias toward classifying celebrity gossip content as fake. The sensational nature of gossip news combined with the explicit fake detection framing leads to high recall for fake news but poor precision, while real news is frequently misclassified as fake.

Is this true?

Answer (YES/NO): NO